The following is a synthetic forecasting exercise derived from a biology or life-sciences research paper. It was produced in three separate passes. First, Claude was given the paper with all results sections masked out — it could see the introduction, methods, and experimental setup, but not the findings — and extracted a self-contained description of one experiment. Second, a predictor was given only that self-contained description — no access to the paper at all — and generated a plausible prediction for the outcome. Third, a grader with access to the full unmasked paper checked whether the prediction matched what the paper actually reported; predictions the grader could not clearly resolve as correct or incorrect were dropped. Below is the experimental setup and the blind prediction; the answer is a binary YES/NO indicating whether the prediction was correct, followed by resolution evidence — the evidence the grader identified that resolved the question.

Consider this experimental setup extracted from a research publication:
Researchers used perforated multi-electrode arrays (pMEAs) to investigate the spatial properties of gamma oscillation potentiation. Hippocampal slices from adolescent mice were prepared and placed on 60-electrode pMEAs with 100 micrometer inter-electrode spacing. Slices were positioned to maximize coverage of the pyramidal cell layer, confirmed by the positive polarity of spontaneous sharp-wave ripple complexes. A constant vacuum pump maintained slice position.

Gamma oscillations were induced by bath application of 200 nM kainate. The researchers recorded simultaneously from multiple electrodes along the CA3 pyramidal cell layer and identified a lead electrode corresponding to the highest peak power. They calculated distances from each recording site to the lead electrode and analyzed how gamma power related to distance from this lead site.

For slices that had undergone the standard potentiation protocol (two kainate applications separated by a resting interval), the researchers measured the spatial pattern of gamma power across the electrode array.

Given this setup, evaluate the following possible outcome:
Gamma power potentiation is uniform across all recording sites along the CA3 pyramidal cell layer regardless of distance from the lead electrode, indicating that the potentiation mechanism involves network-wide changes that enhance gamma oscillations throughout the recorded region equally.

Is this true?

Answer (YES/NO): YES